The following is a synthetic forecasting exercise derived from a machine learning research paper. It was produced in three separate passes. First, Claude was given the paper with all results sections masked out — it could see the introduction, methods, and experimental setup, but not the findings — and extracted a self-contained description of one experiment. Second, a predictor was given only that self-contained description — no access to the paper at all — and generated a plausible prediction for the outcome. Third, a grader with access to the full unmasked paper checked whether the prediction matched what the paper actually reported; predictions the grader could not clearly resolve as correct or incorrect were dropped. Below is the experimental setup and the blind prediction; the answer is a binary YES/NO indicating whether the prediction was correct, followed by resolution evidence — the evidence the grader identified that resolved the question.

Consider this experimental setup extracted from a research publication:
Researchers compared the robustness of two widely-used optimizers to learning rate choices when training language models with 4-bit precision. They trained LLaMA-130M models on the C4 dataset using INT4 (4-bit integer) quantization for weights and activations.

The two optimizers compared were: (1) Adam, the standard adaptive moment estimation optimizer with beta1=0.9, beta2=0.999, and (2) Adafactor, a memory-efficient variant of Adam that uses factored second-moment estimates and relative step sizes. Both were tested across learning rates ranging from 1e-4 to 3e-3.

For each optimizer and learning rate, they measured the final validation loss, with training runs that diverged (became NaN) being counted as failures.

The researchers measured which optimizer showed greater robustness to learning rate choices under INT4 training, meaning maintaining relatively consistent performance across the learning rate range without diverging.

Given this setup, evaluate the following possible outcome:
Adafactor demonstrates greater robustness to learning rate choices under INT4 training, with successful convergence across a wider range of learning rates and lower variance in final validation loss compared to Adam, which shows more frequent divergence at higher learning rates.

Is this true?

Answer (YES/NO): YES